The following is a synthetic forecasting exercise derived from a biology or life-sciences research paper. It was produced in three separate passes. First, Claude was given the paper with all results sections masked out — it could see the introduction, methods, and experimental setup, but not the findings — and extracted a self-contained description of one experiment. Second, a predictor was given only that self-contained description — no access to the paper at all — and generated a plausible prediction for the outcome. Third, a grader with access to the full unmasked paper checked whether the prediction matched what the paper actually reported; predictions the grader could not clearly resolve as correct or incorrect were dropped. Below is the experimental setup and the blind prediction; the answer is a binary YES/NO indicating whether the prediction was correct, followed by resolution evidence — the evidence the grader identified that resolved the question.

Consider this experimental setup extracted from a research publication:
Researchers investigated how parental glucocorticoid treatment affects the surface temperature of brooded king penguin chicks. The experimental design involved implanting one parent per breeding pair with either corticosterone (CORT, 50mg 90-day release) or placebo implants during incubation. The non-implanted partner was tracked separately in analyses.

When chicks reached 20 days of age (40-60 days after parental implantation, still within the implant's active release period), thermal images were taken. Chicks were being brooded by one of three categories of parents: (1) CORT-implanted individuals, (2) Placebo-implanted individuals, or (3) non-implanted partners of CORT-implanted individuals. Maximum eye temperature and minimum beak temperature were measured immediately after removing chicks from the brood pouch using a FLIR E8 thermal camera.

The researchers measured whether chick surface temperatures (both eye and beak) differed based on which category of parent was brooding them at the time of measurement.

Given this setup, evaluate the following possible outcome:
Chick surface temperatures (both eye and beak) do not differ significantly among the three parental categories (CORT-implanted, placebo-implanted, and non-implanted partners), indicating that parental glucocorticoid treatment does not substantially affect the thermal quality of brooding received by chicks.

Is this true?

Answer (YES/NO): NO